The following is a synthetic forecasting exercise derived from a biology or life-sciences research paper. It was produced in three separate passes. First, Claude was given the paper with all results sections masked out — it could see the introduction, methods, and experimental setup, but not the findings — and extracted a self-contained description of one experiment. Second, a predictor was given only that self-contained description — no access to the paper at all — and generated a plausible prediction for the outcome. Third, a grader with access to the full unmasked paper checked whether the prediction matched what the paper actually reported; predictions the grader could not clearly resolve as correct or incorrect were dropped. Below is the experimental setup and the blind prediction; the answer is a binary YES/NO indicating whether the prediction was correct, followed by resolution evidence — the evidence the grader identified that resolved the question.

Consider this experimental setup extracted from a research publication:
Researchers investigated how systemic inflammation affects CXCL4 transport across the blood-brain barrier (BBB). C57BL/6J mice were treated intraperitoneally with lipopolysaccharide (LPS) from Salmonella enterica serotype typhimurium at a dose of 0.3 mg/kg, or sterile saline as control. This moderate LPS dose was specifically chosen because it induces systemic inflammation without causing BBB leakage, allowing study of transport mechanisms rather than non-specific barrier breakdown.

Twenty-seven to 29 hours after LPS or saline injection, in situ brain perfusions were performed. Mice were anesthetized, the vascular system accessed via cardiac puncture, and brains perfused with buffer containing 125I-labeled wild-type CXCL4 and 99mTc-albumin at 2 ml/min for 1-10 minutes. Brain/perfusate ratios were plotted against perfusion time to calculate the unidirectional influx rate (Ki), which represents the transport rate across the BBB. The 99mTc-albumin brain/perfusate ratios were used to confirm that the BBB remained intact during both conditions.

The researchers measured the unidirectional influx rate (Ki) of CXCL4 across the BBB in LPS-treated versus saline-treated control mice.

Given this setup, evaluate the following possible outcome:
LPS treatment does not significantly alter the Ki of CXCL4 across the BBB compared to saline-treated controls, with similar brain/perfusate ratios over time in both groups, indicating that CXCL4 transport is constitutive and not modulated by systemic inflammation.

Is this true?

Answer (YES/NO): NO